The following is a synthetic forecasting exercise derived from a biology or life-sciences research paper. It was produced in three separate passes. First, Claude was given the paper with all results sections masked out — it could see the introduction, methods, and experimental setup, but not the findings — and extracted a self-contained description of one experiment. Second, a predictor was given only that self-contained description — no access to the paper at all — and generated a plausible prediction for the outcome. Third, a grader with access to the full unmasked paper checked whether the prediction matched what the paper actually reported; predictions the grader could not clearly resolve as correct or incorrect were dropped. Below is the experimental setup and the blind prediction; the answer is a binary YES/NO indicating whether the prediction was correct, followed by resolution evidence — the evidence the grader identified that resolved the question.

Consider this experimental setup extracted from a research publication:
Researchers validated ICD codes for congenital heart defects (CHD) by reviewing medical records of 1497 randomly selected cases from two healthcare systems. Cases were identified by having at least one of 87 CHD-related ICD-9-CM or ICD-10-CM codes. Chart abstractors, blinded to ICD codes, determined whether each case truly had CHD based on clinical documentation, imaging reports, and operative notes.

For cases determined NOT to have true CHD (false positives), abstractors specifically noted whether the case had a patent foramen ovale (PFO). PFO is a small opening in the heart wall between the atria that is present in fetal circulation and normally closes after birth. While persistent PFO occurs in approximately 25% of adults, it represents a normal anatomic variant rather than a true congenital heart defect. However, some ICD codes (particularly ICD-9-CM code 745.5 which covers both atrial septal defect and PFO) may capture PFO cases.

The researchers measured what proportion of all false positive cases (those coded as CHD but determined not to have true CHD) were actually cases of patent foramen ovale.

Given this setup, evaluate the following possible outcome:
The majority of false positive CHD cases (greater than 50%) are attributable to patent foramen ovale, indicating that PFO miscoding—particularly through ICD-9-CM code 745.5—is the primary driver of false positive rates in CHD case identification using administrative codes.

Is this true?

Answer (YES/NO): YES